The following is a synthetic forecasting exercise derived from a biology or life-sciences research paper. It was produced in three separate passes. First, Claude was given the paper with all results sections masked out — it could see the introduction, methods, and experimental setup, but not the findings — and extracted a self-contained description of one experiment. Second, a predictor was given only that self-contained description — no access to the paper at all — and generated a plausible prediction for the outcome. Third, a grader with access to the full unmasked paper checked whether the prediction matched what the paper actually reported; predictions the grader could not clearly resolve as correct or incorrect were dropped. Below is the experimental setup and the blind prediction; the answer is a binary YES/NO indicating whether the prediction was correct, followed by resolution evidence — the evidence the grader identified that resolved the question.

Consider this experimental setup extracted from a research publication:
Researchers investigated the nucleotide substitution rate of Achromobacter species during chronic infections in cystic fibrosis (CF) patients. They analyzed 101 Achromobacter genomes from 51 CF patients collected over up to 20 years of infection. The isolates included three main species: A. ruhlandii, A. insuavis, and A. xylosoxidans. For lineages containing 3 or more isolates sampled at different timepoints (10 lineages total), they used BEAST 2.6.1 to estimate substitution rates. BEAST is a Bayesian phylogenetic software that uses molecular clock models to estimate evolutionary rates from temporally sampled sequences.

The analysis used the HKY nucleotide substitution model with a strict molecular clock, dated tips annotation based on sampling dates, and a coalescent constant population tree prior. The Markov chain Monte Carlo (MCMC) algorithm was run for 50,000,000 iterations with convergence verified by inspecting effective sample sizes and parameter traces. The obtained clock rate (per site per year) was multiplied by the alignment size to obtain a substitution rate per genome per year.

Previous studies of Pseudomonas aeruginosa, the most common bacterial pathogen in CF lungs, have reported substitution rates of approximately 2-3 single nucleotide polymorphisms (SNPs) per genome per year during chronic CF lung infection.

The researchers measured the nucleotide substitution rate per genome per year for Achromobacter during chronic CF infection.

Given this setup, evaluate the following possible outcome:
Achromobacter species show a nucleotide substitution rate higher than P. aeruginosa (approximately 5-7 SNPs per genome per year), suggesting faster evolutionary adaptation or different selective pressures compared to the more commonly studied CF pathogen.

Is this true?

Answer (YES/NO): NO